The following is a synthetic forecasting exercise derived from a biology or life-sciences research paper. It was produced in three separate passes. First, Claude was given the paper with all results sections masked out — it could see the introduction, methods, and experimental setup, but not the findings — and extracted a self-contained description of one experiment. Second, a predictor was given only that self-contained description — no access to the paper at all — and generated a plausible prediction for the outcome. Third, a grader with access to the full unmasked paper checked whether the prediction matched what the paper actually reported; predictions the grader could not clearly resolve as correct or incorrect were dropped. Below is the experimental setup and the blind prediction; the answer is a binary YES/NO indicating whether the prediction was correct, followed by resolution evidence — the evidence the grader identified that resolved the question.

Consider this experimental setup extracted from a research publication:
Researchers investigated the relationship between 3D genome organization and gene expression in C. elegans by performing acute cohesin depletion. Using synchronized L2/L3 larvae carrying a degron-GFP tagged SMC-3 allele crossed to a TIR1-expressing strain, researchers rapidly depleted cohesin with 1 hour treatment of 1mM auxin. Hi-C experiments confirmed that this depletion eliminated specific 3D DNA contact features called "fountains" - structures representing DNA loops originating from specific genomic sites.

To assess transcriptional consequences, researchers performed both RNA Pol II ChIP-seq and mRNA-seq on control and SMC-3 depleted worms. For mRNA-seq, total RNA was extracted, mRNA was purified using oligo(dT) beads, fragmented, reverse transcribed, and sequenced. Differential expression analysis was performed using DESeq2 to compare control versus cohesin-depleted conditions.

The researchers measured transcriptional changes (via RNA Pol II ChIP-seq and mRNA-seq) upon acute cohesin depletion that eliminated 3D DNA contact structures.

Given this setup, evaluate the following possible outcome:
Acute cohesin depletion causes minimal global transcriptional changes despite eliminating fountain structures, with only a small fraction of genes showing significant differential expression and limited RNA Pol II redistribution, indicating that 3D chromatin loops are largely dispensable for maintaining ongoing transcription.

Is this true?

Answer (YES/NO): YES